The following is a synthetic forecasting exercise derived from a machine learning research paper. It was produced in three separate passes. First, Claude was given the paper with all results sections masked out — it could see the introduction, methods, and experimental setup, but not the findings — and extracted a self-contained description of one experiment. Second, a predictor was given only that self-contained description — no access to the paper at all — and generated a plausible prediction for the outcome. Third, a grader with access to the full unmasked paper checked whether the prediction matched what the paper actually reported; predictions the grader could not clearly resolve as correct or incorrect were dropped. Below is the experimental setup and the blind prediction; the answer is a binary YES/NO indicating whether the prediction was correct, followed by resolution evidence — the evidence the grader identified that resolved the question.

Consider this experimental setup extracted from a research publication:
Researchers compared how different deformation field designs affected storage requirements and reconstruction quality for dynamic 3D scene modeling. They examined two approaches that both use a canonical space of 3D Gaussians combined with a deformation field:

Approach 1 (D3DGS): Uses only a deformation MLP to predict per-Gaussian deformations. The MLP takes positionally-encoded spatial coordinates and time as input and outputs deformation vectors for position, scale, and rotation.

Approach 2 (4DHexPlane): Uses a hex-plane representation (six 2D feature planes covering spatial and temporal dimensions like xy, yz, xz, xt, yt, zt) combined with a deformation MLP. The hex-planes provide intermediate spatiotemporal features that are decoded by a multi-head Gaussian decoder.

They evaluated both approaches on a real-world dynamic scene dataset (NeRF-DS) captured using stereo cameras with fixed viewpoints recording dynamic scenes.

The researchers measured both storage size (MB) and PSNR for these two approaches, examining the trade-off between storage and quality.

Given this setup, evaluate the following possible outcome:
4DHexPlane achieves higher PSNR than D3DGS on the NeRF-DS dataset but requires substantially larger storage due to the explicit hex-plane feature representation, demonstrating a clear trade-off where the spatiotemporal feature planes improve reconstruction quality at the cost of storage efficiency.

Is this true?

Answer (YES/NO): NO